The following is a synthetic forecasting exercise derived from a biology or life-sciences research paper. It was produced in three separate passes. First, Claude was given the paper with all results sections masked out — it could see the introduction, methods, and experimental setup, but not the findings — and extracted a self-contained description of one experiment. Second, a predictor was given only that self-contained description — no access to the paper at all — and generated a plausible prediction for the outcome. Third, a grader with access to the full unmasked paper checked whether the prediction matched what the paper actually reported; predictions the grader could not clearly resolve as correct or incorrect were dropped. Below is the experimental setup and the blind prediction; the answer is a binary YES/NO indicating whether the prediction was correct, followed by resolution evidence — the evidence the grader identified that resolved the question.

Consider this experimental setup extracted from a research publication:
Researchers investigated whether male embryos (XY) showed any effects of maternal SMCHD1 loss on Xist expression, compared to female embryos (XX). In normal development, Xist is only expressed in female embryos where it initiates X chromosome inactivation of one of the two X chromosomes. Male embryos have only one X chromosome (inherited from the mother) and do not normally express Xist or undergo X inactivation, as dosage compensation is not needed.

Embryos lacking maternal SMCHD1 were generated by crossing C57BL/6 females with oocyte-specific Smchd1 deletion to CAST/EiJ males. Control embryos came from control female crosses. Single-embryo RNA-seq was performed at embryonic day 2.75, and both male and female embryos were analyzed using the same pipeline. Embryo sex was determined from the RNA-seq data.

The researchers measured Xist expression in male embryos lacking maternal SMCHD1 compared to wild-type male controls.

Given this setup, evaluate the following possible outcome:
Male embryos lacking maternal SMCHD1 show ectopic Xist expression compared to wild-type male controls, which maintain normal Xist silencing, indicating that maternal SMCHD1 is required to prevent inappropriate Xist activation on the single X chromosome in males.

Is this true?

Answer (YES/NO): YES